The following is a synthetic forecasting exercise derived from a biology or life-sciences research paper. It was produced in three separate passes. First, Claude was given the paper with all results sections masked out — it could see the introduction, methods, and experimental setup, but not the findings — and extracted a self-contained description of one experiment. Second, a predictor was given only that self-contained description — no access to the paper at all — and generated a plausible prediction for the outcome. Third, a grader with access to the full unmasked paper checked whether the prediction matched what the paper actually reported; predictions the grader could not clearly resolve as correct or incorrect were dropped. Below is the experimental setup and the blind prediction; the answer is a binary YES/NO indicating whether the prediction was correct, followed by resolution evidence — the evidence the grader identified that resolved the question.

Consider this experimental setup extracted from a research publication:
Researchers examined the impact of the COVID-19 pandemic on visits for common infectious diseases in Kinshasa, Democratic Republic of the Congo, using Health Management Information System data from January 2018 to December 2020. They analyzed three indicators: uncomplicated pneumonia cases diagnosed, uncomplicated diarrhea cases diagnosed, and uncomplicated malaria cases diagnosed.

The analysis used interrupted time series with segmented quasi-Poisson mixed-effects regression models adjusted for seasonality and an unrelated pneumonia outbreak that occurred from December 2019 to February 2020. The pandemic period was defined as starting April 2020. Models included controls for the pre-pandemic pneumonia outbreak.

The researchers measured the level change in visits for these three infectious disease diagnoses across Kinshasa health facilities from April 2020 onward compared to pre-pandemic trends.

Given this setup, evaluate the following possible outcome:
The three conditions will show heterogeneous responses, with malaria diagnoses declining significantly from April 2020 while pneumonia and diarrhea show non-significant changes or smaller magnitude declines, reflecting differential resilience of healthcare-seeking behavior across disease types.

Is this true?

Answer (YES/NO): NO